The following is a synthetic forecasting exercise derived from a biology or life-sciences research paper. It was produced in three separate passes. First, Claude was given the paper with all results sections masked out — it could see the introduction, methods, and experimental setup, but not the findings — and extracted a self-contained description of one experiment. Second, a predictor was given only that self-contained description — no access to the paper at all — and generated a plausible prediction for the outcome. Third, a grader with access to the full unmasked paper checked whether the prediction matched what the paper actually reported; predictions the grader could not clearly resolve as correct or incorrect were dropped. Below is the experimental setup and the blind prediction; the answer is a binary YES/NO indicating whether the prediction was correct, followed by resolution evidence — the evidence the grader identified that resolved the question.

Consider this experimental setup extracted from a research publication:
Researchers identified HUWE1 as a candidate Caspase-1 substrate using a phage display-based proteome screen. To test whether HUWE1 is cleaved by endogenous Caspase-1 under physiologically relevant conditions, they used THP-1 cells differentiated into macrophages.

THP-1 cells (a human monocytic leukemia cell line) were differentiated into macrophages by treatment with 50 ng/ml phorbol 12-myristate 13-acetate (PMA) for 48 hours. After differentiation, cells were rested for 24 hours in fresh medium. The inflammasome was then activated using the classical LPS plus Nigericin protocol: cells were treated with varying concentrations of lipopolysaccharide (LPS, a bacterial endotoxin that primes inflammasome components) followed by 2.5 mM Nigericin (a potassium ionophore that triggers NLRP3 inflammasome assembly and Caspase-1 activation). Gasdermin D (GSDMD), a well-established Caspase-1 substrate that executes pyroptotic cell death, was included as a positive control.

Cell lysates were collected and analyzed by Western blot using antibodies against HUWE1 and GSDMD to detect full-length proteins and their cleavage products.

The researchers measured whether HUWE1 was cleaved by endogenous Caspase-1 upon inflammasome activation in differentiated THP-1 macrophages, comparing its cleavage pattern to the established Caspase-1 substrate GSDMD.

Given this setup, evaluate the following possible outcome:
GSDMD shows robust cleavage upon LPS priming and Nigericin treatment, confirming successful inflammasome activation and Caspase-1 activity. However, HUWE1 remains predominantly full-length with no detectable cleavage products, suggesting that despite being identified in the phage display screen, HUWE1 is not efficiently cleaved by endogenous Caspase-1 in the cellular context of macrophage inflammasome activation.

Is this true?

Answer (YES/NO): NO